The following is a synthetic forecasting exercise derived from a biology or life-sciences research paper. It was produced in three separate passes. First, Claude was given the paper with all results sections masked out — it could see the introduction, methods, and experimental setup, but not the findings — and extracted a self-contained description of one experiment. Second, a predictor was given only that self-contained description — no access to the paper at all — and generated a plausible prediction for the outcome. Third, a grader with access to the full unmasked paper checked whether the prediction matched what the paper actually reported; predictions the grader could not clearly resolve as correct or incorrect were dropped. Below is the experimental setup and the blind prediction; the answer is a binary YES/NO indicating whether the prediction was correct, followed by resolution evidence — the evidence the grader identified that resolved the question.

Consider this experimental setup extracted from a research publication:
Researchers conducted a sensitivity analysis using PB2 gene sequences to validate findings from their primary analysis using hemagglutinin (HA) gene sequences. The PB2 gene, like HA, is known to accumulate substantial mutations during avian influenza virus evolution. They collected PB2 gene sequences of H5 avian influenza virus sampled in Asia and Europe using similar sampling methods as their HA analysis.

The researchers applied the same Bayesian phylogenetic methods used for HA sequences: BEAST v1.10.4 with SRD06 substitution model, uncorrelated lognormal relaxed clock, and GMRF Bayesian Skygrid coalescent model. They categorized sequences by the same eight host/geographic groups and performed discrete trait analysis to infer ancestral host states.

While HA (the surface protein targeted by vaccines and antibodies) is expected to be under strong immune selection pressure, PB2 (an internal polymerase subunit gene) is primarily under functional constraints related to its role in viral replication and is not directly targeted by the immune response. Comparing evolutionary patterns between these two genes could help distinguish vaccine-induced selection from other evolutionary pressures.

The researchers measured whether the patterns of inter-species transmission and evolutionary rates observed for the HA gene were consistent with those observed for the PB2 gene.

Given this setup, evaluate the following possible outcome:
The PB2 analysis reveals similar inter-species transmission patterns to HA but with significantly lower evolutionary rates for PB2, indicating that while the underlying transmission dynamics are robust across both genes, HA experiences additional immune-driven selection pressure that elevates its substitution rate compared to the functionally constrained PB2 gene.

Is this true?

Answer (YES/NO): NO